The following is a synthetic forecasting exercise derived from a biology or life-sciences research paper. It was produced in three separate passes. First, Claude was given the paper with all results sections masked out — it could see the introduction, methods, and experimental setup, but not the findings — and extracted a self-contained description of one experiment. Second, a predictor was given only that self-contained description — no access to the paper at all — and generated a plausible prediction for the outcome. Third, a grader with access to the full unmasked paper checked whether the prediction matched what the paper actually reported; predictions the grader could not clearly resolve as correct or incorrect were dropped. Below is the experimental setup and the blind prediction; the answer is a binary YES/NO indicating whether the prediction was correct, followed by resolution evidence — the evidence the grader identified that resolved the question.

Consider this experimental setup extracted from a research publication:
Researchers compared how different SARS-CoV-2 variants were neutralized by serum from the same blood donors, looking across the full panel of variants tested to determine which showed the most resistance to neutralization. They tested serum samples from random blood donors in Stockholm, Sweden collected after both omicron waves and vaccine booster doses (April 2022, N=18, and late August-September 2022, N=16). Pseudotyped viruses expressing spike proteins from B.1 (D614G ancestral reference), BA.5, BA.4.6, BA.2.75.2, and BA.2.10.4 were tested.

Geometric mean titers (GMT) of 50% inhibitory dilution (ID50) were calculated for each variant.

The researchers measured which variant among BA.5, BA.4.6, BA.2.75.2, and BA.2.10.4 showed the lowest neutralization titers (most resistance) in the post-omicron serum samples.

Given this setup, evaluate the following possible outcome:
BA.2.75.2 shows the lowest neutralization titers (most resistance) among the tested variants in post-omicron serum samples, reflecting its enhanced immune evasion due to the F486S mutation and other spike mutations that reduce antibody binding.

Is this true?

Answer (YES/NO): YES